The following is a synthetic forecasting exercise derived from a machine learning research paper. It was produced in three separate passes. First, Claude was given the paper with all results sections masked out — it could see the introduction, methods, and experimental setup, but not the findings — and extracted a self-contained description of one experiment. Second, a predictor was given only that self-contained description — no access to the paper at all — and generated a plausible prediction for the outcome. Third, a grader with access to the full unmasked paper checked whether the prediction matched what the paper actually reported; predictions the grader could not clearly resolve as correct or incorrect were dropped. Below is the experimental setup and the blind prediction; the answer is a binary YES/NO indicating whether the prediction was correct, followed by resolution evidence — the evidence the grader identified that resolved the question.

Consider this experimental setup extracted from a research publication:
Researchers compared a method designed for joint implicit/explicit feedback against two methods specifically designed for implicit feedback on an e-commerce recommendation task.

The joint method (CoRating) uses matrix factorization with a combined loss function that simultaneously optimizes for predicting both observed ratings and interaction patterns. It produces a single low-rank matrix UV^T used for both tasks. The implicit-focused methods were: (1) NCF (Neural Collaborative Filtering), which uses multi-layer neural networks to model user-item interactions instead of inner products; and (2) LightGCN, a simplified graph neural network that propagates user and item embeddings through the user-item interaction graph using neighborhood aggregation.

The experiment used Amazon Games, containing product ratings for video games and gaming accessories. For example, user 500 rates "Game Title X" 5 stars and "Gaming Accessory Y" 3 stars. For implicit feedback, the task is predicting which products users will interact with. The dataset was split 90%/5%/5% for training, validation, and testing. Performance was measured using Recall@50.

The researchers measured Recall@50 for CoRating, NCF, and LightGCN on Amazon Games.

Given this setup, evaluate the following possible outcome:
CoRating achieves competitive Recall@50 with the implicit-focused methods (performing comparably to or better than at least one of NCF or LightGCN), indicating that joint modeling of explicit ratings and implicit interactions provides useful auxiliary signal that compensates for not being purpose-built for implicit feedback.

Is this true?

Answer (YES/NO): NO